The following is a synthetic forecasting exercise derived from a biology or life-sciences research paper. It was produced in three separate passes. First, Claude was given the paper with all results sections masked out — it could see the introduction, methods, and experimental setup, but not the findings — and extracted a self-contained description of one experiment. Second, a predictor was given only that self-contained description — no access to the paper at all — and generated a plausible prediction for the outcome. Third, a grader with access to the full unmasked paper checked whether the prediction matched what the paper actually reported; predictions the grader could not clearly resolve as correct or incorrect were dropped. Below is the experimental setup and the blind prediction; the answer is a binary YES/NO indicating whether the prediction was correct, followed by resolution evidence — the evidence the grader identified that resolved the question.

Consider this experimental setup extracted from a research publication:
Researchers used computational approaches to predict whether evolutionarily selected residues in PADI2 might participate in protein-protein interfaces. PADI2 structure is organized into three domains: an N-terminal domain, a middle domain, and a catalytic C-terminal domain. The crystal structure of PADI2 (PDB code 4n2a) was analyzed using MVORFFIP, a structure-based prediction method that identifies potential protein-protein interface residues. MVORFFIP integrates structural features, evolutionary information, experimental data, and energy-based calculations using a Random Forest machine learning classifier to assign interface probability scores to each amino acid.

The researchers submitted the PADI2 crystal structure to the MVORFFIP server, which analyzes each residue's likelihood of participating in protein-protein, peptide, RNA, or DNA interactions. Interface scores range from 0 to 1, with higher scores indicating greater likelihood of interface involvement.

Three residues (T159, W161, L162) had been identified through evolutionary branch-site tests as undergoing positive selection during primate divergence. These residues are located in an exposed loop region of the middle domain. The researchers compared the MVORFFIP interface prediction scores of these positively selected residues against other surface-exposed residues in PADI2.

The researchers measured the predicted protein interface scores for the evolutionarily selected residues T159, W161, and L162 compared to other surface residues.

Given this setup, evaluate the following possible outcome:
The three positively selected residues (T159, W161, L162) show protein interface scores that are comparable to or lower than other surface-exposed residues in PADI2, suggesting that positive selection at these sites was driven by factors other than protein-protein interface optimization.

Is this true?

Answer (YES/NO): NO